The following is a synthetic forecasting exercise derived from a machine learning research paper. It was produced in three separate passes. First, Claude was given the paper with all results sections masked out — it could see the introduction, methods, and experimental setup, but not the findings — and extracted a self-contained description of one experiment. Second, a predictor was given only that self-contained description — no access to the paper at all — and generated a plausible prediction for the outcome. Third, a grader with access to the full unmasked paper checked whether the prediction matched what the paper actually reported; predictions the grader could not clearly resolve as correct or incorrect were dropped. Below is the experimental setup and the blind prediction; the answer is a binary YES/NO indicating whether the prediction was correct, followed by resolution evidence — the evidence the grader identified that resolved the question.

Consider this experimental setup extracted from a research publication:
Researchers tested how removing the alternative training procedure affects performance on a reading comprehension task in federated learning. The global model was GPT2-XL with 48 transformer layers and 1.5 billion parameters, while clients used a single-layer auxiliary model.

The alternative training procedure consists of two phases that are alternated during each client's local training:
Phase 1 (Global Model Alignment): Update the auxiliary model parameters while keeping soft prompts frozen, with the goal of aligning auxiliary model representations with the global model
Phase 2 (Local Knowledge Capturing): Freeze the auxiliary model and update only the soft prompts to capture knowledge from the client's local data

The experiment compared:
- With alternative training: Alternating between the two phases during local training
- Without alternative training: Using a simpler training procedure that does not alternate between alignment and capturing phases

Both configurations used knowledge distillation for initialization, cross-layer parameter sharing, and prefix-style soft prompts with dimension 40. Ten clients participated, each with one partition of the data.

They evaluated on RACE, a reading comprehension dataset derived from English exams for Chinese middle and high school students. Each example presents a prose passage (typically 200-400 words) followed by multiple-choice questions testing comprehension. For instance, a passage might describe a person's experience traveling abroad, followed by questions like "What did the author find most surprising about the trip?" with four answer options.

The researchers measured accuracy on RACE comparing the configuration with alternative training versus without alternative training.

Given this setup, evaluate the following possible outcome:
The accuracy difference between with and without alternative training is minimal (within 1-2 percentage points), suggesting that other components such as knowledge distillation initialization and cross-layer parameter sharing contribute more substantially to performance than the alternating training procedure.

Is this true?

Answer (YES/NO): NO